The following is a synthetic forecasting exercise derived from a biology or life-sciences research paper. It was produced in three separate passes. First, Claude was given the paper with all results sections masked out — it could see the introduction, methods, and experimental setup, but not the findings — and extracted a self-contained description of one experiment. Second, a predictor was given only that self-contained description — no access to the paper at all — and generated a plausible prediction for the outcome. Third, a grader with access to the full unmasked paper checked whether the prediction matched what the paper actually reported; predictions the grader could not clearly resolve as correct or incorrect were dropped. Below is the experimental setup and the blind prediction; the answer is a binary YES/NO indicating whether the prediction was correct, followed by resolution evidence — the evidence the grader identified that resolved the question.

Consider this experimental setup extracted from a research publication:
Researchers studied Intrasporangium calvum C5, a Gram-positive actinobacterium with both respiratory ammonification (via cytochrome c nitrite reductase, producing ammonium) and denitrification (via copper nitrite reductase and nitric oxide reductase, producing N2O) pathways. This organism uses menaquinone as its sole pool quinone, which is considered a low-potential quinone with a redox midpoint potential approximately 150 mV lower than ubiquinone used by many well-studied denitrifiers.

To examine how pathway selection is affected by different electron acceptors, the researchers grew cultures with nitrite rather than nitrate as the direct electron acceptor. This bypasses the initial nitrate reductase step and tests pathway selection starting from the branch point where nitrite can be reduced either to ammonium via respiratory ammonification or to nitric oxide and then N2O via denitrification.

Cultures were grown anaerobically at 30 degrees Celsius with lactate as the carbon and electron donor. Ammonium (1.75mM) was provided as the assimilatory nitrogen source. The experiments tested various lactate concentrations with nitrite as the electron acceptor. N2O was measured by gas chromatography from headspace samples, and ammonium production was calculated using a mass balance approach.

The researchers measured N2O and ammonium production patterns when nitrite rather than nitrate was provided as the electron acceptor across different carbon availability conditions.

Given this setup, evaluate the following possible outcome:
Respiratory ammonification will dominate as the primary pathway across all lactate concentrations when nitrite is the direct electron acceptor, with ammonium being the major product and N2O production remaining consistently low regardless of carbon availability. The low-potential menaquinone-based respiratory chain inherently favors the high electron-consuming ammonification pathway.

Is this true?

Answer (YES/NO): NO